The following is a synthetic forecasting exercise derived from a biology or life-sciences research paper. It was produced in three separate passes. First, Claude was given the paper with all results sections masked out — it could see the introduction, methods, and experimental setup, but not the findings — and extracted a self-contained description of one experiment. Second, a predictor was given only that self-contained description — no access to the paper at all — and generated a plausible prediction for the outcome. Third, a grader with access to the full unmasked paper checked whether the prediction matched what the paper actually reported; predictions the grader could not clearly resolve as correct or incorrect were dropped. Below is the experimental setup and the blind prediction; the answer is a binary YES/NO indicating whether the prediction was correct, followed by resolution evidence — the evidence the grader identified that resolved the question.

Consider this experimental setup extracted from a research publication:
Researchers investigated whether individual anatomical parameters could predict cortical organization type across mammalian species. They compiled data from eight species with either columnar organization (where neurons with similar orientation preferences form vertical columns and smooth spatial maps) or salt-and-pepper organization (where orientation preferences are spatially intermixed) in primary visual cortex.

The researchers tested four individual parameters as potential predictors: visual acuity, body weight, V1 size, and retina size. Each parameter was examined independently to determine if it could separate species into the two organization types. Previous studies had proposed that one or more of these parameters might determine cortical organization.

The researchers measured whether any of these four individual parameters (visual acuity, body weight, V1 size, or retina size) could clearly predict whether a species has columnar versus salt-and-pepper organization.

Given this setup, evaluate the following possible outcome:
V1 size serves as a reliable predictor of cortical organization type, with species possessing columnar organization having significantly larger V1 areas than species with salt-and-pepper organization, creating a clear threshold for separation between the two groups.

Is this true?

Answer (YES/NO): NO